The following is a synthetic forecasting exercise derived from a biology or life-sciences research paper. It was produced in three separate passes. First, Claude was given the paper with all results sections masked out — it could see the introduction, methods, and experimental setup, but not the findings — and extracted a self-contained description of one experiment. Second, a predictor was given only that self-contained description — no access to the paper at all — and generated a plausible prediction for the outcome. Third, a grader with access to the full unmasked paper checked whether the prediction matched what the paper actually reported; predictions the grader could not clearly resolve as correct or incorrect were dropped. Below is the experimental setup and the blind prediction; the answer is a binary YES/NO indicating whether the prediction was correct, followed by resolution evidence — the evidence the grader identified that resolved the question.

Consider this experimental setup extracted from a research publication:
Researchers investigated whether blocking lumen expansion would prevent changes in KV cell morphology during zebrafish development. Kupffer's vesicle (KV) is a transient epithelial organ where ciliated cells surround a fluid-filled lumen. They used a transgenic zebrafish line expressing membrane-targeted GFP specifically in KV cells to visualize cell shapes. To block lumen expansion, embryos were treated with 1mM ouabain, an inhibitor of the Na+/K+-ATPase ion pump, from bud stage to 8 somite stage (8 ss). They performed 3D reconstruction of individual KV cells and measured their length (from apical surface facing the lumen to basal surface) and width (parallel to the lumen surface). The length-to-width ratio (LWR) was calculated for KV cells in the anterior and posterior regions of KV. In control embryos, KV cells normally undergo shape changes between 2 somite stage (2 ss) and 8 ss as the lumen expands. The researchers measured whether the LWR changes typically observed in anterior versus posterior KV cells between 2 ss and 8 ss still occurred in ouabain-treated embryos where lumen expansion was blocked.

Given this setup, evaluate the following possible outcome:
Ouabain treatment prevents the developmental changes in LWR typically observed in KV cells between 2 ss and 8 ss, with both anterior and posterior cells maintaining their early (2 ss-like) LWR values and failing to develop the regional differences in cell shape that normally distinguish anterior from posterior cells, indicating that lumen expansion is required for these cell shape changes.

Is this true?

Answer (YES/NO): NO